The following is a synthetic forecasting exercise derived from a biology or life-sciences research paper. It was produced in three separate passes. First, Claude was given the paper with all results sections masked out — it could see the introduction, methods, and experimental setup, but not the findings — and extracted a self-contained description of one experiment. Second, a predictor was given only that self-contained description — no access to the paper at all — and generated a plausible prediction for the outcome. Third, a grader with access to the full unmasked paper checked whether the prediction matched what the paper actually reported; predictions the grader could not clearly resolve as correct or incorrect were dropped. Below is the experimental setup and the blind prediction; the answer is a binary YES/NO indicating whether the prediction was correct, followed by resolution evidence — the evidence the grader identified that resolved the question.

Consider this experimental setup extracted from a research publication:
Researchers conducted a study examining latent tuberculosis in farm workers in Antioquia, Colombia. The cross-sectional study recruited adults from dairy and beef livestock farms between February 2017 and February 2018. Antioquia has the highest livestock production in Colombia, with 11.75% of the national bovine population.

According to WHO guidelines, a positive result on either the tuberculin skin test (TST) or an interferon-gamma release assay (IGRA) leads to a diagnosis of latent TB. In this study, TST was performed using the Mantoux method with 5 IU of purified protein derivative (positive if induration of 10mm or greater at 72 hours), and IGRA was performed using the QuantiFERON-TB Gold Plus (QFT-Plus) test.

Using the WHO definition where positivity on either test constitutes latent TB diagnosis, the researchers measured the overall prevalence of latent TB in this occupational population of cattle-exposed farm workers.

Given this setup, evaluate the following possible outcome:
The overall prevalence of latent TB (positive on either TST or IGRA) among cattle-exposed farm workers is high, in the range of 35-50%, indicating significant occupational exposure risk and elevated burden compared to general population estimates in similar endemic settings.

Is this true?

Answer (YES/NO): NO